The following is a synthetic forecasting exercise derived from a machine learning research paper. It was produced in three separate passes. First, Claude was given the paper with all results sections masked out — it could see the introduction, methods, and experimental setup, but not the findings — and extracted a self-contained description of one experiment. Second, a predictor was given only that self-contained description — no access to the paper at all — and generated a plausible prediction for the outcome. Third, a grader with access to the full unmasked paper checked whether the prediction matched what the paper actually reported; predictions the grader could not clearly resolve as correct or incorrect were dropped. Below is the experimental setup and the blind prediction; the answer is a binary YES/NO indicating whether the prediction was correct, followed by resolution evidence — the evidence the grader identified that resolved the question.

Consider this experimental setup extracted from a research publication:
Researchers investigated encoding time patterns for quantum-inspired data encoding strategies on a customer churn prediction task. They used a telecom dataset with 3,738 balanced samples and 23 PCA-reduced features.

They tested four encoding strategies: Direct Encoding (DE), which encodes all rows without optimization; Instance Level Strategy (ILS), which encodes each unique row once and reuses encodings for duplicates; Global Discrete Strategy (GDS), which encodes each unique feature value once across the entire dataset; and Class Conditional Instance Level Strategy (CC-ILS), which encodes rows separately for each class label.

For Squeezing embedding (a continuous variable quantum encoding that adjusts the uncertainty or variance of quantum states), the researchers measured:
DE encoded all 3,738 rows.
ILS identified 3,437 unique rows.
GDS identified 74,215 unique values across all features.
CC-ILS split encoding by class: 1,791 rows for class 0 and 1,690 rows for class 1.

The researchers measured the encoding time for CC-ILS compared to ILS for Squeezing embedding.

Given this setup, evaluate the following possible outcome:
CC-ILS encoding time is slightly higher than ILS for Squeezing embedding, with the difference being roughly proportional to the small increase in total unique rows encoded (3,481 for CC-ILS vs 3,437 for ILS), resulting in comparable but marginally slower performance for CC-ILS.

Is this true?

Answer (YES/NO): NO